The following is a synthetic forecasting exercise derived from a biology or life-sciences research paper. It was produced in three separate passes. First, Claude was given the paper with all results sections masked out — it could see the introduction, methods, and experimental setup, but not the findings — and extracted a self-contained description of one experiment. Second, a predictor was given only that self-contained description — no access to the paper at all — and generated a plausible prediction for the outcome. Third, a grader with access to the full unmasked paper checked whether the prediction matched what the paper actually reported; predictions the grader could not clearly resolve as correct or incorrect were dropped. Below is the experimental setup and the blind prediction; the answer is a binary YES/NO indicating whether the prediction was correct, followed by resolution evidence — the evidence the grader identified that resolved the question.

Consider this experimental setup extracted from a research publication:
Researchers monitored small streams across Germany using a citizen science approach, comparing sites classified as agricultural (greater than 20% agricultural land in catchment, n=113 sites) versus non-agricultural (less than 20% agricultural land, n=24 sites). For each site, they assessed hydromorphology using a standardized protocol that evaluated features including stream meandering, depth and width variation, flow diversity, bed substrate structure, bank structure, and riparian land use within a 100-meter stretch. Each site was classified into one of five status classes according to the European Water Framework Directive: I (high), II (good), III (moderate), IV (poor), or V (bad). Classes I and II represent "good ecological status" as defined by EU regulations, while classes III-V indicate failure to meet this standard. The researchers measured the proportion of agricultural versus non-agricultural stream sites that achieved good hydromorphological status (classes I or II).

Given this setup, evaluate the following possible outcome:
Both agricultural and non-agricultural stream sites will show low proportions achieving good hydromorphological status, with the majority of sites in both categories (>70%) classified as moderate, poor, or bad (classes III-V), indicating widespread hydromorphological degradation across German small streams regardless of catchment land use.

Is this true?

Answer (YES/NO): NO